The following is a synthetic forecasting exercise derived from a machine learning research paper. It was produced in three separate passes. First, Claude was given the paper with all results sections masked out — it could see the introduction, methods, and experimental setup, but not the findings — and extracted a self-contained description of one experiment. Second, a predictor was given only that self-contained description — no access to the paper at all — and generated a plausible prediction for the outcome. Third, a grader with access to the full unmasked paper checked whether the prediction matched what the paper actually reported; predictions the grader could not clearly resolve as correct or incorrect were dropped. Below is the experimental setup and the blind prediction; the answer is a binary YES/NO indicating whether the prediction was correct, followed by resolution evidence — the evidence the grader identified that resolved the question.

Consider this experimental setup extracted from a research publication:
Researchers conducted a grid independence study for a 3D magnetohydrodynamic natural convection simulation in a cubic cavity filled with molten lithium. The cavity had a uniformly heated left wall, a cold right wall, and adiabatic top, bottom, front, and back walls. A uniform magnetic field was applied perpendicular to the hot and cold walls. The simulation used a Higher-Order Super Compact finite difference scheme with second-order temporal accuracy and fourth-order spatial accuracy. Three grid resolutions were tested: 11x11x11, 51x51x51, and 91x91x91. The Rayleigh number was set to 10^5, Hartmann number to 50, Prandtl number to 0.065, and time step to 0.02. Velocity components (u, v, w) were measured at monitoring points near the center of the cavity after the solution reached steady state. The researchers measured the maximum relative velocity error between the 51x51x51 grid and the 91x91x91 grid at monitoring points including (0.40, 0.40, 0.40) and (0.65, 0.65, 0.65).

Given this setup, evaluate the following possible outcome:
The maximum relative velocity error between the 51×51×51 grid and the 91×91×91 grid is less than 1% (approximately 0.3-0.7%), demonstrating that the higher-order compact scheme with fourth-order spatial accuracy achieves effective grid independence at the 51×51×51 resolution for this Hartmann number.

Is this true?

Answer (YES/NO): NO